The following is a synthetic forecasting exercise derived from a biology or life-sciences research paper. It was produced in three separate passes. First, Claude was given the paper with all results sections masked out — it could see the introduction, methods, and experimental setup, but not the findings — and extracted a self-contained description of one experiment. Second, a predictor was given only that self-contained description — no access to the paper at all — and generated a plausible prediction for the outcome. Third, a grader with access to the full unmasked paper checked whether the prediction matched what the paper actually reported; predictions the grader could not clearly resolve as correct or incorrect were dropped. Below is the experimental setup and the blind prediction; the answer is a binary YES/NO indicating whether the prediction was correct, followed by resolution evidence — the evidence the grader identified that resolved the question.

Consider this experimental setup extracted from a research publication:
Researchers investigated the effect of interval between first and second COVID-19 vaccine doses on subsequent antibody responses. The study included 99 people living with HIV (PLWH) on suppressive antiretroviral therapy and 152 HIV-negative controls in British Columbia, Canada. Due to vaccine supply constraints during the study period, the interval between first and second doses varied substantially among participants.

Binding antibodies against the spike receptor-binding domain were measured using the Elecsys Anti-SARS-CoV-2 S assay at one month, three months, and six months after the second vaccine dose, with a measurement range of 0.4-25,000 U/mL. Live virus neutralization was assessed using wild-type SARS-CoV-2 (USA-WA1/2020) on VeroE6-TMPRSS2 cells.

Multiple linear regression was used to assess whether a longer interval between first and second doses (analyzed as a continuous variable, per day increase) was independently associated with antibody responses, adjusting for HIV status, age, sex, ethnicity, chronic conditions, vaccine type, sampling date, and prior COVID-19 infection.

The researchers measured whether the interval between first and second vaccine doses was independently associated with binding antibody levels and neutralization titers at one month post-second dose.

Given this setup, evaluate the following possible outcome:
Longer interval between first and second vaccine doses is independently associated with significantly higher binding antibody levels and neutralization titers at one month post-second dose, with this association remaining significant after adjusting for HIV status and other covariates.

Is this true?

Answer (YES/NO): NO